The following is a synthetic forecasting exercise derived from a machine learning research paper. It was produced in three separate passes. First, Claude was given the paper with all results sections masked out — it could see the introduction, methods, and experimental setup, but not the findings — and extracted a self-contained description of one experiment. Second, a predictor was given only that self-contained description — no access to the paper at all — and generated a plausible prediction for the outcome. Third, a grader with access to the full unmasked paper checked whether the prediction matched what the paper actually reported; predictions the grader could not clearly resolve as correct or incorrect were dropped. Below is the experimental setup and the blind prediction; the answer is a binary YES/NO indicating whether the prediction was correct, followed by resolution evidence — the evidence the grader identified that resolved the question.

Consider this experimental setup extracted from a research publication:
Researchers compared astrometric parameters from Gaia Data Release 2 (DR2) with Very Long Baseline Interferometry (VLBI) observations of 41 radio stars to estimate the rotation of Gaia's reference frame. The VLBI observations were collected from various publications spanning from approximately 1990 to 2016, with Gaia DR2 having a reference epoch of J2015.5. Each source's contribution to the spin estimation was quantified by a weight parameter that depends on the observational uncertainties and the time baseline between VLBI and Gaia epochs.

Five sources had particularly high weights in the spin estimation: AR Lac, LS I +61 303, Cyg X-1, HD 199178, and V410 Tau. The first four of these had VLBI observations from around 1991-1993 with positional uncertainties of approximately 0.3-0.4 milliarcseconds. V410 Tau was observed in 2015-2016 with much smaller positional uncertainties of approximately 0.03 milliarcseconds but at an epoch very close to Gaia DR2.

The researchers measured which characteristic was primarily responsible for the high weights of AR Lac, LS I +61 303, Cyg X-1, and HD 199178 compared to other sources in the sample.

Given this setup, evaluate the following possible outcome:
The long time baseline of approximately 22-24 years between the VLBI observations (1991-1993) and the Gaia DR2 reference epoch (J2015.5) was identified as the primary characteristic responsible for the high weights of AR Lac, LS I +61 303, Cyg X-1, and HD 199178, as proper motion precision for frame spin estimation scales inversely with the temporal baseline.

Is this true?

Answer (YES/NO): NO